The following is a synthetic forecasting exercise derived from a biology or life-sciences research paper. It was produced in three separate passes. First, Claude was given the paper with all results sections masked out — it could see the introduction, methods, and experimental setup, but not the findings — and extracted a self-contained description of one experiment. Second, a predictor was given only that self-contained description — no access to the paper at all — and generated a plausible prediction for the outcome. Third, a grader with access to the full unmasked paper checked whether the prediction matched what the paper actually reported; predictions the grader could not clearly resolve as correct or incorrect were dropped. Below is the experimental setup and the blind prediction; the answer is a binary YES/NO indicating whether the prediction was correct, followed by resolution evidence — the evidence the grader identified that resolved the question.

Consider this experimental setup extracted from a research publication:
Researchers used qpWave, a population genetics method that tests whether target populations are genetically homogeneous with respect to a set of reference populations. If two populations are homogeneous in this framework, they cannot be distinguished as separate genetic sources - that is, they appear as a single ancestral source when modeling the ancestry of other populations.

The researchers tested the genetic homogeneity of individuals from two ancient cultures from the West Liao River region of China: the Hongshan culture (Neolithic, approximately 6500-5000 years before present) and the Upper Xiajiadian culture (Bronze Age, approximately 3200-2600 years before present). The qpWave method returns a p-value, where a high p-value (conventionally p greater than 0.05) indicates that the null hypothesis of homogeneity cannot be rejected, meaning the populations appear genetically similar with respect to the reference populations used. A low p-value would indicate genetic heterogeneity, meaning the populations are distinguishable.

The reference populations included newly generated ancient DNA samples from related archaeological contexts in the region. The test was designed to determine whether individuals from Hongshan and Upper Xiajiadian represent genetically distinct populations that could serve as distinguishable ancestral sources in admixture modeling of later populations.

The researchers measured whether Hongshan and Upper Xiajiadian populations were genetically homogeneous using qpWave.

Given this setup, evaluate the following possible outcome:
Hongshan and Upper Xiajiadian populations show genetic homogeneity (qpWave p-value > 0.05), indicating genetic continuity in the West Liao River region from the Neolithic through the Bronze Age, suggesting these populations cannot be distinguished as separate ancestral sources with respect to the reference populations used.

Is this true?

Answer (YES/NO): YES